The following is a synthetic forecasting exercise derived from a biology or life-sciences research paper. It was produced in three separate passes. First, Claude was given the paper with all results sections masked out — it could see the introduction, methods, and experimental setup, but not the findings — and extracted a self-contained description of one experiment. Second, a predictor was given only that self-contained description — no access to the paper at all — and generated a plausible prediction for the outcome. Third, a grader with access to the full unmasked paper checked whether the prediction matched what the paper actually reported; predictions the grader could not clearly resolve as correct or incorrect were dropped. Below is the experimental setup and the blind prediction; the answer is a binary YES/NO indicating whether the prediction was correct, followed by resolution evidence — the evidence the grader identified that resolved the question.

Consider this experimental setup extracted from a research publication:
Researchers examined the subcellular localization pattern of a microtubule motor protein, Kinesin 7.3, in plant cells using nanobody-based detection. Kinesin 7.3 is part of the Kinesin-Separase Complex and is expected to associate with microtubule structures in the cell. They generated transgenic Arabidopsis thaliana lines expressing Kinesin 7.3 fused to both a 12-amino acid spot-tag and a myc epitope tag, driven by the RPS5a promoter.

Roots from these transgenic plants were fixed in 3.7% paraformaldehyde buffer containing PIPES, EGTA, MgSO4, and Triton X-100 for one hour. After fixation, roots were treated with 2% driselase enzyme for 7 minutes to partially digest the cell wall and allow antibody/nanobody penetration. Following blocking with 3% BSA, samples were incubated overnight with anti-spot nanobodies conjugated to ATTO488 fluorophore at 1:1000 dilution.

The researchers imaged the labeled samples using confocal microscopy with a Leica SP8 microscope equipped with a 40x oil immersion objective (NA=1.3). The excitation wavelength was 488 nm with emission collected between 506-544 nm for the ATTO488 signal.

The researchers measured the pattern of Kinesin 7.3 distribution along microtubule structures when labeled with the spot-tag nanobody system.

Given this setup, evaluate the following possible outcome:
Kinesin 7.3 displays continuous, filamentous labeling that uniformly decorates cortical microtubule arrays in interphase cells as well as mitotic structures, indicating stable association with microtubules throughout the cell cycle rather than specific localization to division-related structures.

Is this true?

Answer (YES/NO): NO